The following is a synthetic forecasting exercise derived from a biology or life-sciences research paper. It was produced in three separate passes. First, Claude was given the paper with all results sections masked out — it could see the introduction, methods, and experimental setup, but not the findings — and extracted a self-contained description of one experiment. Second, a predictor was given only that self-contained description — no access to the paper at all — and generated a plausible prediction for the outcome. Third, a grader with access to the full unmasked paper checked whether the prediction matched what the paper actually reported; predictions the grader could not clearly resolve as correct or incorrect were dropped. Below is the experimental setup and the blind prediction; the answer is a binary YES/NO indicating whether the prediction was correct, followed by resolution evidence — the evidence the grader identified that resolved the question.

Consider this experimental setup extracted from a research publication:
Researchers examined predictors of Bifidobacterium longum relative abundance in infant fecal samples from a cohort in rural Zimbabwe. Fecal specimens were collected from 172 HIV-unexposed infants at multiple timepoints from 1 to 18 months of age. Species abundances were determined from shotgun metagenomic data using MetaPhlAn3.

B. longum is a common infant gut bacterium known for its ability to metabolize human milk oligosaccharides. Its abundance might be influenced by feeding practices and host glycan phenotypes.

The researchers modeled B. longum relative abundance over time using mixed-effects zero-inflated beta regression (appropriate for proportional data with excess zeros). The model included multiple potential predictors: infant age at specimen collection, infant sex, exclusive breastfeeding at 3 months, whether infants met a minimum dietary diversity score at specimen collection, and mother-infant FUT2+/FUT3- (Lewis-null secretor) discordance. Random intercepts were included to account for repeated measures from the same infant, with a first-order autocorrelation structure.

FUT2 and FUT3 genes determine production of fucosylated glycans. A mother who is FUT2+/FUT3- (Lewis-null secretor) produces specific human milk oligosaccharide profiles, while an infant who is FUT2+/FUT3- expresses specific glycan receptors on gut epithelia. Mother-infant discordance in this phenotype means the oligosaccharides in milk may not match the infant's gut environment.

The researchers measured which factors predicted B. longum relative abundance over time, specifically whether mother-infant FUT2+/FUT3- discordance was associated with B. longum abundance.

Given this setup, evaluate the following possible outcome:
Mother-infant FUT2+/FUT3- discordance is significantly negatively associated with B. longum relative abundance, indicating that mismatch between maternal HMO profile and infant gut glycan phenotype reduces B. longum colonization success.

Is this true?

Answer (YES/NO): NO